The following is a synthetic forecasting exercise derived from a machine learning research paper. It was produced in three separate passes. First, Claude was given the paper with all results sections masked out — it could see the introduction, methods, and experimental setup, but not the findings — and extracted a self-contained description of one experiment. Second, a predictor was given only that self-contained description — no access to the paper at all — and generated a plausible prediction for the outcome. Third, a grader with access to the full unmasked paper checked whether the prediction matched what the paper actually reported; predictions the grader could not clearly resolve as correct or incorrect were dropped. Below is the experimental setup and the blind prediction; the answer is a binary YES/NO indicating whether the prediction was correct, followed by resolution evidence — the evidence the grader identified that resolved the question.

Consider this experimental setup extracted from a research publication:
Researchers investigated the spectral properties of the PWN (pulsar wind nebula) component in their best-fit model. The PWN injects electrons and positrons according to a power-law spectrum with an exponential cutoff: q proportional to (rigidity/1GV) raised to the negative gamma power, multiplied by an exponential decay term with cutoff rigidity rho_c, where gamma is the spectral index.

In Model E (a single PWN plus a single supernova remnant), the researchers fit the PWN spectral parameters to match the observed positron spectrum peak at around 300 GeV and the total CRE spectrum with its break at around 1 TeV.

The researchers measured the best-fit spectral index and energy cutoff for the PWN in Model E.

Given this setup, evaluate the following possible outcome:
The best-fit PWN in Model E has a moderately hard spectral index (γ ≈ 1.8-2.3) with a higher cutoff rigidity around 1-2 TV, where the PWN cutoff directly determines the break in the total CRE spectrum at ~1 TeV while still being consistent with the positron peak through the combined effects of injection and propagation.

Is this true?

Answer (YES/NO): NO